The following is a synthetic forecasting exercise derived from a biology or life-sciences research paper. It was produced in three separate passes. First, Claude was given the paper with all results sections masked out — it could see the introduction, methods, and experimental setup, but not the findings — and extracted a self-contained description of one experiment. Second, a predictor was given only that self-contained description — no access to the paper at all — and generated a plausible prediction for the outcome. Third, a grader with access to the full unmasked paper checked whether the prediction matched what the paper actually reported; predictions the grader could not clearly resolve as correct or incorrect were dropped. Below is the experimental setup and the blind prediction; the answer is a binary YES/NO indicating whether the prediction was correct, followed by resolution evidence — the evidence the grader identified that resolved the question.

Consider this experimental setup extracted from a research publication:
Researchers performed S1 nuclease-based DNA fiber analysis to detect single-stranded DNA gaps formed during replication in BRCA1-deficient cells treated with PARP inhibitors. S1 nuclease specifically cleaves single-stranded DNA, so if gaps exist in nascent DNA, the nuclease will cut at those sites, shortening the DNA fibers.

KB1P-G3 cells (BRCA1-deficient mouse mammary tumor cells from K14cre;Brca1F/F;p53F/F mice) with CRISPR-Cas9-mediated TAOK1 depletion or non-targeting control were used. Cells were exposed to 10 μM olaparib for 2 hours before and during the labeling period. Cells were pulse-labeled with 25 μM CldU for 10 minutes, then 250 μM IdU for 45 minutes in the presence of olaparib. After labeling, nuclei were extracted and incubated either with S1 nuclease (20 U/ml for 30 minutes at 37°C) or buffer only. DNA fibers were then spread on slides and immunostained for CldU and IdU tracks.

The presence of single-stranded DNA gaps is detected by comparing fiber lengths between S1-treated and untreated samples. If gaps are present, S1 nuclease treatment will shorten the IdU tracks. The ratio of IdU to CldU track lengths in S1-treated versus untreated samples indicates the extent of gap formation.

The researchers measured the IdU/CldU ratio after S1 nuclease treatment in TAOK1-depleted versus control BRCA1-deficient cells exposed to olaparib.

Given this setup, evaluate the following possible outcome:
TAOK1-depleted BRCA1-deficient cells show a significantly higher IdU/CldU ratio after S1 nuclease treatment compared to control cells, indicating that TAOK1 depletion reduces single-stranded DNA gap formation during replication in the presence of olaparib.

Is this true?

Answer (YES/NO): YES